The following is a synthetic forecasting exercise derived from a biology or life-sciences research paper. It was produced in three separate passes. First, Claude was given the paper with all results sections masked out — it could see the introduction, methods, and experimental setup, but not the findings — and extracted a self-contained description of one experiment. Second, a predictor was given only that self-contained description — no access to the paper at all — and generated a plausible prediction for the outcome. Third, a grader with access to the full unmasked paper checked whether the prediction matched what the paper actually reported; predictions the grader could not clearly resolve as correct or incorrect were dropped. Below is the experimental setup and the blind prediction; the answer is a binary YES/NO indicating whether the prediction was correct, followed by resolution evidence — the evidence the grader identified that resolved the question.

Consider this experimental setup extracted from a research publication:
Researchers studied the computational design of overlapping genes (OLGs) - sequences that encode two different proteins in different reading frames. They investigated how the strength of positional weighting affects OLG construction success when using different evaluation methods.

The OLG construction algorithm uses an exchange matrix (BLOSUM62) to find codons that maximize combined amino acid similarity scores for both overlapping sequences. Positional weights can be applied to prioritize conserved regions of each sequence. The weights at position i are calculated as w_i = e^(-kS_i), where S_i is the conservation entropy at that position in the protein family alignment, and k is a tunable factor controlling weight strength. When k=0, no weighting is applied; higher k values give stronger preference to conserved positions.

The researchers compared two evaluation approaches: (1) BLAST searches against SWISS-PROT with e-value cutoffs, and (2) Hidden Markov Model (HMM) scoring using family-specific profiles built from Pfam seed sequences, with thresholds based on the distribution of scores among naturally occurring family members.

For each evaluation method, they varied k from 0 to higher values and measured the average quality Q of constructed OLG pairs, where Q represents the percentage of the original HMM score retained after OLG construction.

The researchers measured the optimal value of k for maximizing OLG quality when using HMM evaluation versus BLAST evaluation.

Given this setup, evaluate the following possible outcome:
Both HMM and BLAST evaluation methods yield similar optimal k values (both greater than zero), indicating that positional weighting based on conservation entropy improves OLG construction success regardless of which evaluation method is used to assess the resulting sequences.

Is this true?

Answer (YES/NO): NO